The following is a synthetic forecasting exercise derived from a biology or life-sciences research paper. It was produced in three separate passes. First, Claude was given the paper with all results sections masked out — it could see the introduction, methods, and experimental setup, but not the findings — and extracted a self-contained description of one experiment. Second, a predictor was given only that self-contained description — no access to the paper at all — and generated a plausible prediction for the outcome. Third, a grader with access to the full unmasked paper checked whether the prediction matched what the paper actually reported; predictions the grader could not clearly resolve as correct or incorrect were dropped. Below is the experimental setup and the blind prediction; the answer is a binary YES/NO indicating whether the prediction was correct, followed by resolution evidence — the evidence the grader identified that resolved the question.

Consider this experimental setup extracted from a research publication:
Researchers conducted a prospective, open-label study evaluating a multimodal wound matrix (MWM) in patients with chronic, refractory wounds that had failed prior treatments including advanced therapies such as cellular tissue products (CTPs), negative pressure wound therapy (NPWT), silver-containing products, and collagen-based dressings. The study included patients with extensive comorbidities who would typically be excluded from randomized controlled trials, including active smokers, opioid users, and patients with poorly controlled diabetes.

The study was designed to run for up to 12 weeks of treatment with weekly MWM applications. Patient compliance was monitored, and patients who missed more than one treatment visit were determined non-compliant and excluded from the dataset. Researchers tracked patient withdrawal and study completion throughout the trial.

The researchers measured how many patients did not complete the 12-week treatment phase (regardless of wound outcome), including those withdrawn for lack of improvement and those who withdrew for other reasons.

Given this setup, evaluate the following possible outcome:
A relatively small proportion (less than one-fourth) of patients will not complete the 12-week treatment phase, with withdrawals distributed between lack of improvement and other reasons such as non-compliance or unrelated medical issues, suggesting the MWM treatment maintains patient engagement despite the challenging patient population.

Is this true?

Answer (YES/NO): YES